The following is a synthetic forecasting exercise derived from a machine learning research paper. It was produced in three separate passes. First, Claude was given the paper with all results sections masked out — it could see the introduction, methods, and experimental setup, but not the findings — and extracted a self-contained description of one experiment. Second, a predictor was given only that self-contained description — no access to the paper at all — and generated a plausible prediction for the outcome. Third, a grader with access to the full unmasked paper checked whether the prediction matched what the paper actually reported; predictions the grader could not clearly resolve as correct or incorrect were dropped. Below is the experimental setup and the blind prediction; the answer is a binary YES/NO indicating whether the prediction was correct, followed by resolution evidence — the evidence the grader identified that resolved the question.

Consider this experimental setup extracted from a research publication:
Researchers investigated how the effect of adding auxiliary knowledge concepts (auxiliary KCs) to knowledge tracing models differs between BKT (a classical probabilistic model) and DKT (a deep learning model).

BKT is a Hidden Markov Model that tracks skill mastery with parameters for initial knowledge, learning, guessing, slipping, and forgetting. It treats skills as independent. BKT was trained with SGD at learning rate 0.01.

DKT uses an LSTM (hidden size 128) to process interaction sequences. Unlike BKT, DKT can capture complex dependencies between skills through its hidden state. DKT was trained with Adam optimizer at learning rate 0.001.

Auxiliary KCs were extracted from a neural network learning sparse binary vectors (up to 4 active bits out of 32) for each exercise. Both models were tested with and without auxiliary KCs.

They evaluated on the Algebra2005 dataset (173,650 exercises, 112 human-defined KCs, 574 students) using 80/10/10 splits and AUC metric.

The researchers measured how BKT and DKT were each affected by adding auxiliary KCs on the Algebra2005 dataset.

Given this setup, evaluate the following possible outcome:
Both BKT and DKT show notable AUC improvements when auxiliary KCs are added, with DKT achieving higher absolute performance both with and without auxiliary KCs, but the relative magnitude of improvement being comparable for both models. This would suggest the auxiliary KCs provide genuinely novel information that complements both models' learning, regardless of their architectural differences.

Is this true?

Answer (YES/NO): NO